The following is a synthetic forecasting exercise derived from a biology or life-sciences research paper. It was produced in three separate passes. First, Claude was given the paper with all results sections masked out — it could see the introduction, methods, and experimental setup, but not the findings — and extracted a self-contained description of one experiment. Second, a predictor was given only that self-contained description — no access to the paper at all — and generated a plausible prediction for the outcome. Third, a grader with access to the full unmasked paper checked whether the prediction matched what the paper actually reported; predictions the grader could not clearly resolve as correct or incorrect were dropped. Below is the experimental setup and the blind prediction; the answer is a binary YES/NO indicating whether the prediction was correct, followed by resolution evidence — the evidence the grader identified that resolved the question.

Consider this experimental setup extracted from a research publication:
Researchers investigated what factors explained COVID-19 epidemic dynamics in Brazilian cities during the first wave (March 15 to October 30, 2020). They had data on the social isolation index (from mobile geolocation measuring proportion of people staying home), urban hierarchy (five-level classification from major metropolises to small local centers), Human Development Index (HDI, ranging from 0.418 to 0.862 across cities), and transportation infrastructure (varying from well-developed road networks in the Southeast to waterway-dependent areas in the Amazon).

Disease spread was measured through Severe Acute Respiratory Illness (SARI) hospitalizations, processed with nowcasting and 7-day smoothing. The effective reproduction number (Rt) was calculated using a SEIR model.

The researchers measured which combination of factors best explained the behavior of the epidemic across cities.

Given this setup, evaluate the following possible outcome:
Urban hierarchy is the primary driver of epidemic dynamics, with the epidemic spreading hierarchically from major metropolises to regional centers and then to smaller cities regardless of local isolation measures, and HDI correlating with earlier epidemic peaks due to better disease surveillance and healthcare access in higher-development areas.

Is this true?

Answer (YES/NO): NO